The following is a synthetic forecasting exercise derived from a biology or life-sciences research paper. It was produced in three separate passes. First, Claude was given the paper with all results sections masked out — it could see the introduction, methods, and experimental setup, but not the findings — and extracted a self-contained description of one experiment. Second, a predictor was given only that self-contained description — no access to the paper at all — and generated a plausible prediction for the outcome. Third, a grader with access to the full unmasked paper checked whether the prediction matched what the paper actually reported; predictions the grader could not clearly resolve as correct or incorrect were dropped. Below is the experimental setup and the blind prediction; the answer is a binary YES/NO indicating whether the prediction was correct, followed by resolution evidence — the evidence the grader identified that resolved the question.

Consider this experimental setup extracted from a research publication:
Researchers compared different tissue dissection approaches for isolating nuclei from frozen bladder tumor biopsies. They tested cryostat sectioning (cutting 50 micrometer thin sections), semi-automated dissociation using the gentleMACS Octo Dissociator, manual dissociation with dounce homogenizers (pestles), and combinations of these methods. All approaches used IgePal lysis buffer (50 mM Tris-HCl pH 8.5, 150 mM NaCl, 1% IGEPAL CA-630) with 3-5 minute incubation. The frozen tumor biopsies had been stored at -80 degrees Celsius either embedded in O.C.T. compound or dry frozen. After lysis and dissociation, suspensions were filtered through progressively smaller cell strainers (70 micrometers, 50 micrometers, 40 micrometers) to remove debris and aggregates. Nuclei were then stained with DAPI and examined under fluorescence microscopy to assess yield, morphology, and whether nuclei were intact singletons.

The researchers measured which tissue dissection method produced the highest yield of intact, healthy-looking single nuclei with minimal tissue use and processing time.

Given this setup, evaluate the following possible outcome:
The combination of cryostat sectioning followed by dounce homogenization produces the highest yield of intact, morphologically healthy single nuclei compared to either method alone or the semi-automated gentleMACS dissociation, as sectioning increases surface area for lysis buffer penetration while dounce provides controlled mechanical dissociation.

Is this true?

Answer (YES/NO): NO